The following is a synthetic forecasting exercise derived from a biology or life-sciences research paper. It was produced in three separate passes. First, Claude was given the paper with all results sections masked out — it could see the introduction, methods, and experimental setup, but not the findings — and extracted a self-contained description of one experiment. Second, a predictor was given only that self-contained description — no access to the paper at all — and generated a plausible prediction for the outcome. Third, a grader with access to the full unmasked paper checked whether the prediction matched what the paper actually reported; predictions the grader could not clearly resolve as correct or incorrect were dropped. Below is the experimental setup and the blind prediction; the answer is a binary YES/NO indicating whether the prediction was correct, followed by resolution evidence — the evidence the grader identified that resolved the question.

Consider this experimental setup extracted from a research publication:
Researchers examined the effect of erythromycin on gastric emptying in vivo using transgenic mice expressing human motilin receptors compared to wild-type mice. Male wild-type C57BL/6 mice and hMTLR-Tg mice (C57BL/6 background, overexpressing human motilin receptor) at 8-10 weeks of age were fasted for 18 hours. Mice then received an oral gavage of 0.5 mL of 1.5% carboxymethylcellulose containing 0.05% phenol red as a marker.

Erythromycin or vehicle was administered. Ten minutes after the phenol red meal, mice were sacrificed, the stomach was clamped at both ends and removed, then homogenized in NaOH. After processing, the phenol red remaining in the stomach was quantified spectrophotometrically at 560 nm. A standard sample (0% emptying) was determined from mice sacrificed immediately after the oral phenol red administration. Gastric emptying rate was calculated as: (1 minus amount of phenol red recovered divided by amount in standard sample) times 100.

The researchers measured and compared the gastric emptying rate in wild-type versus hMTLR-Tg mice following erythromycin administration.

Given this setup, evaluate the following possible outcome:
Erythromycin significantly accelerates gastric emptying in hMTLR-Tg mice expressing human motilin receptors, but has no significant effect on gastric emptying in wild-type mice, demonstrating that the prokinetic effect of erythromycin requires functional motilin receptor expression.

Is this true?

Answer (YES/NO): YES